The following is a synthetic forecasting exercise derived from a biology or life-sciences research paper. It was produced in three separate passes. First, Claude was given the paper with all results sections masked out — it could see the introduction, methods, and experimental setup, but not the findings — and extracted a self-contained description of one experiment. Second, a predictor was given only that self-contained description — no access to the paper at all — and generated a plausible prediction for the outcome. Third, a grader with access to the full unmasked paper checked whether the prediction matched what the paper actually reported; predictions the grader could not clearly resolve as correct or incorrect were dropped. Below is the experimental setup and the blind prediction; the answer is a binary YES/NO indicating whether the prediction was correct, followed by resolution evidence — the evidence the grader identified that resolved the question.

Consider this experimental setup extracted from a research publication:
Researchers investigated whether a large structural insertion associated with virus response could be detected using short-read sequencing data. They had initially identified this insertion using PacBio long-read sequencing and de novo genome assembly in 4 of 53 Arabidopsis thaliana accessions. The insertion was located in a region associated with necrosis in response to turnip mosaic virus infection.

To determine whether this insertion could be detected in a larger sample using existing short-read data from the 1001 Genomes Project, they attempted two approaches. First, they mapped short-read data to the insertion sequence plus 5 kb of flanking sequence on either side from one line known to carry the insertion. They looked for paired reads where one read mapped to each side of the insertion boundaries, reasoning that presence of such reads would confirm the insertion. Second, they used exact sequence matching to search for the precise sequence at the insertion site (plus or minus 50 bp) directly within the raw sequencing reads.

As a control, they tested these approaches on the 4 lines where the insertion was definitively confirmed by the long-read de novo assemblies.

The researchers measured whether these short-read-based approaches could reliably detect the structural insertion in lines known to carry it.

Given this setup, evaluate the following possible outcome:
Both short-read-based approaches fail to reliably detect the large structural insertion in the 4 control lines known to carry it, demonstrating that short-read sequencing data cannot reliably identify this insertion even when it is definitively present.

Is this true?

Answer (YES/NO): YES